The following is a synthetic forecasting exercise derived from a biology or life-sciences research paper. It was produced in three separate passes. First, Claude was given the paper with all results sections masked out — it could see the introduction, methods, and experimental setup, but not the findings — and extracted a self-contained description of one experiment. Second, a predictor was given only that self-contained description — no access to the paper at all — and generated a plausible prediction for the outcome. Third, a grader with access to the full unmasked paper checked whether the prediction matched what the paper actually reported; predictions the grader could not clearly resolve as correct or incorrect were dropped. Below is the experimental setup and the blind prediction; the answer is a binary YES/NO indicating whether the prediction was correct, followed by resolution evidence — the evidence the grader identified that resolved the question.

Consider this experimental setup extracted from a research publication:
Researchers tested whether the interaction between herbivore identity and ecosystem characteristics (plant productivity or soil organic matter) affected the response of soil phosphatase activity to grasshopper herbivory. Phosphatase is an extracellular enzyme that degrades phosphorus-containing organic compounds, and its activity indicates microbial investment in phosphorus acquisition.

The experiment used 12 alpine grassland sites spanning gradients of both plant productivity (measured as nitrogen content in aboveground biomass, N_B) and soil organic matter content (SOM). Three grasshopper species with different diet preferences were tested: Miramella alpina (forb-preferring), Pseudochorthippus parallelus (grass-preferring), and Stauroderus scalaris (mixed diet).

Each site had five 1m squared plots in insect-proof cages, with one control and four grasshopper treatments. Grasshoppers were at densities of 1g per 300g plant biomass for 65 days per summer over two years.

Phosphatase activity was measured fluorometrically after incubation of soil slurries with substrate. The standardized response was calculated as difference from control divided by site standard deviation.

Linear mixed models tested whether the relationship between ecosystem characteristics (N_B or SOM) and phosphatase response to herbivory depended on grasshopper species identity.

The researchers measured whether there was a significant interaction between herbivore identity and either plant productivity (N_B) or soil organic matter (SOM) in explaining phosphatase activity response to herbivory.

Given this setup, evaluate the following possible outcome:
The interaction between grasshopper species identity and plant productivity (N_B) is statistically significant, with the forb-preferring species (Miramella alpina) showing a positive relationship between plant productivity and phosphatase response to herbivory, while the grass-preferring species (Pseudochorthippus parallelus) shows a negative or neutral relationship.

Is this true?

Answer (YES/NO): NO